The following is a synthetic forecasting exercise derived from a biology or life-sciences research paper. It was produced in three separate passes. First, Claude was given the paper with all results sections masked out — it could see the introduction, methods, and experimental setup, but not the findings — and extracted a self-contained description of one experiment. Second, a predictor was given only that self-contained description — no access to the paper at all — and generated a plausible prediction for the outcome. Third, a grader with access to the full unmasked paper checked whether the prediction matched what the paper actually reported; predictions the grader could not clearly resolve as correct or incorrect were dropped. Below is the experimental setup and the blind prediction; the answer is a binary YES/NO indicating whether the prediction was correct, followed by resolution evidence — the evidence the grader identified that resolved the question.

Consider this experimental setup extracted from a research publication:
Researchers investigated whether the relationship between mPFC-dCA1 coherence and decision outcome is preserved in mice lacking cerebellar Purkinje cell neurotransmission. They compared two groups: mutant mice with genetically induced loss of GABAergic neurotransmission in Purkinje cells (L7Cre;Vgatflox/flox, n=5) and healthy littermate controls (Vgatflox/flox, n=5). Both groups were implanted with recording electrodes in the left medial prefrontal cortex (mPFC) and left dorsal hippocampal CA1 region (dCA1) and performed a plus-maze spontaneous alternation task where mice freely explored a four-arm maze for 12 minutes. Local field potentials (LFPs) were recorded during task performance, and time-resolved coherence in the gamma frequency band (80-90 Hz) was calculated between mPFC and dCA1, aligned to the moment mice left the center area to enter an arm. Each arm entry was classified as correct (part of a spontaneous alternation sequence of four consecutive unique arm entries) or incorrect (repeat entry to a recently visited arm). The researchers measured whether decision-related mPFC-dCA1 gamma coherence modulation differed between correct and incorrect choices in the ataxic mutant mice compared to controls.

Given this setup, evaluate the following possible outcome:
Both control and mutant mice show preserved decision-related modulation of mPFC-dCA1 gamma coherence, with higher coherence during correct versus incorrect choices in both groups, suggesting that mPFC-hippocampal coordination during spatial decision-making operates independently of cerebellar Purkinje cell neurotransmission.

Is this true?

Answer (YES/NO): NO